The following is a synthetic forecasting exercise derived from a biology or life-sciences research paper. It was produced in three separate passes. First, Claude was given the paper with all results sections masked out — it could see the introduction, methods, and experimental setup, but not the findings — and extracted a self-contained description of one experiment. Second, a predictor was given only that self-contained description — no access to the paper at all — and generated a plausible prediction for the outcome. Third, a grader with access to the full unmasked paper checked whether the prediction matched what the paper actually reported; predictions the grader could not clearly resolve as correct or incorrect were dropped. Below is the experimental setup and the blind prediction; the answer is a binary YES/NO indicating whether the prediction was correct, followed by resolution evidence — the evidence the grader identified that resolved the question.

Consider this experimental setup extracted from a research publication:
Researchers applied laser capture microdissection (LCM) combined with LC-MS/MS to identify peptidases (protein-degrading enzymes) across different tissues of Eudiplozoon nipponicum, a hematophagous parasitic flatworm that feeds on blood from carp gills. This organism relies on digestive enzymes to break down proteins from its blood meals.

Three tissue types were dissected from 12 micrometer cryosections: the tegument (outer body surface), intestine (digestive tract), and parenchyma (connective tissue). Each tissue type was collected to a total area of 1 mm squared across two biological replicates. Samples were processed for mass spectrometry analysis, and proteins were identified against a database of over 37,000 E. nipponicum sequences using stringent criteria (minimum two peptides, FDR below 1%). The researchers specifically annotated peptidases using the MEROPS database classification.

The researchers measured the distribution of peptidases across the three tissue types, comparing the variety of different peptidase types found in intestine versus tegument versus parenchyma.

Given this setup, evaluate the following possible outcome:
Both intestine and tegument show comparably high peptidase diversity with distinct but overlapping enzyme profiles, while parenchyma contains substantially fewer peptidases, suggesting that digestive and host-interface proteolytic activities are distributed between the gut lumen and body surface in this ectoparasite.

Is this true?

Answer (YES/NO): NO